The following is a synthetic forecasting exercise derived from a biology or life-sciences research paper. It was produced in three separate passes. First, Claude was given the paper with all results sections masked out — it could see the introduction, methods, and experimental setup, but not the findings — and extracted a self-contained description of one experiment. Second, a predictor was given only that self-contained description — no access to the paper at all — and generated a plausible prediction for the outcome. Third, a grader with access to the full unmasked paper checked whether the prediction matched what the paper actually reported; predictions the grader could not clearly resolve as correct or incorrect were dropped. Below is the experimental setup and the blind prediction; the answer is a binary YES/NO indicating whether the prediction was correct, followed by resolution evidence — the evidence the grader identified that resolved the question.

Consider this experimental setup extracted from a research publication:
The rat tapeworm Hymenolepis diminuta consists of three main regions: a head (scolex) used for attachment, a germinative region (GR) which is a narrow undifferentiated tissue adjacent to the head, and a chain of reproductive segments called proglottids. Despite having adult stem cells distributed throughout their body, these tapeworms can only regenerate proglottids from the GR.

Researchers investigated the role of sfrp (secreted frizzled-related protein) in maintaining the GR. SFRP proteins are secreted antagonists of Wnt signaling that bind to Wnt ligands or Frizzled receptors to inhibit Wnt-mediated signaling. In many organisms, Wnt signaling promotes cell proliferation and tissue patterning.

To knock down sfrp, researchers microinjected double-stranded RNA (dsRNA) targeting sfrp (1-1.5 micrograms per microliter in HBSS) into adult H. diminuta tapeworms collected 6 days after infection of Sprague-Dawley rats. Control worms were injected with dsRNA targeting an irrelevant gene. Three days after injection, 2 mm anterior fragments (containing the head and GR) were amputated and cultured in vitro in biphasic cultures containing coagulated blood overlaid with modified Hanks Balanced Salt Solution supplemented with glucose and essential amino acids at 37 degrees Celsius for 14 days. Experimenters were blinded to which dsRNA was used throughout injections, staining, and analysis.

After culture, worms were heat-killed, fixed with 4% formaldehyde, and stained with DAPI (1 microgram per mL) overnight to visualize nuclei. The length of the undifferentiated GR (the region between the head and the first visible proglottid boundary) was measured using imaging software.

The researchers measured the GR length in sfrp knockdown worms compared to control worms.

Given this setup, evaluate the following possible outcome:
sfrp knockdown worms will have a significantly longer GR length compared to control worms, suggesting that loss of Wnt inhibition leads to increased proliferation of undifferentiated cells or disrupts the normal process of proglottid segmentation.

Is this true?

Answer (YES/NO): NO